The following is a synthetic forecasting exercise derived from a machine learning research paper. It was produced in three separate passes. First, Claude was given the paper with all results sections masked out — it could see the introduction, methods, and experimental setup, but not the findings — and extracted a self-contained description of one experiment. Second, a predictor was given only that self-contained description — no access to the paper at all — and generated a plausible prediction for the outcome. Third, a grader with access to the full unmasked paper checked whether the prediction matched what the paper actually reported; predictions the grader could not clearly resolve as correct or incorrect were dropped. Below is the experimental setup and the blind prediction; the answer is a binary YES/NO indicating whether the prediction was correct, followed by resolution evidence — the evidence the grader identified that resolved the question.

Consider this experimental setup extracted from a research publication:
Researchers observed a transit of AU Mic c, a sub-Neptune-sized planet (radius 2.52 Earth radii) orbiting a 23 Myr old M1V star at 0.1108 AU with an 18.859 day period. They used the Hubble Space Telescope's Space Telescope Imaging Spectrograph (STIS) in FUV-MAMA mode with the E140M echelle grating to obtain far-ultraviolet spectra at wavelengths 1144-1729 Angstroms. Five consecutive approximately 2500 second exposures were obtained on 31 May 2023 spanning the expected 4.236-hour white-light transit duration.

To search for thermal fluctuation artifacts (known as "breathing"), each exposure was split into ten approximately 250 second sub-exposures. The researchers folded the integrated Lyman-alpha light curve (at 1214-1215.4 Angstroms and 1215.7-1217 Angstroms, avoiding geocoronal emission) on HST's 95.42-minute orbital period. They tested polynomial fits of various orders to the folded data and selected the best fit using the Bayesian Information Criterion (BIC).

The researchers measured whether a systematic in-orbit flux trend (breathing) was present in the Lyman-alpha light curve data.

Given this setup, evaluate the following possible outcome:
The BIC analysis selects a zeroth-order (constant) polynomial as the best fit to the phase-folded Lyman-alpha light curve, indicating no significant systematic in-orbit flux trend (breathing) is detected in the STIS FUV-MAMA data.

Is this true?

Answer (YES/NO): NO